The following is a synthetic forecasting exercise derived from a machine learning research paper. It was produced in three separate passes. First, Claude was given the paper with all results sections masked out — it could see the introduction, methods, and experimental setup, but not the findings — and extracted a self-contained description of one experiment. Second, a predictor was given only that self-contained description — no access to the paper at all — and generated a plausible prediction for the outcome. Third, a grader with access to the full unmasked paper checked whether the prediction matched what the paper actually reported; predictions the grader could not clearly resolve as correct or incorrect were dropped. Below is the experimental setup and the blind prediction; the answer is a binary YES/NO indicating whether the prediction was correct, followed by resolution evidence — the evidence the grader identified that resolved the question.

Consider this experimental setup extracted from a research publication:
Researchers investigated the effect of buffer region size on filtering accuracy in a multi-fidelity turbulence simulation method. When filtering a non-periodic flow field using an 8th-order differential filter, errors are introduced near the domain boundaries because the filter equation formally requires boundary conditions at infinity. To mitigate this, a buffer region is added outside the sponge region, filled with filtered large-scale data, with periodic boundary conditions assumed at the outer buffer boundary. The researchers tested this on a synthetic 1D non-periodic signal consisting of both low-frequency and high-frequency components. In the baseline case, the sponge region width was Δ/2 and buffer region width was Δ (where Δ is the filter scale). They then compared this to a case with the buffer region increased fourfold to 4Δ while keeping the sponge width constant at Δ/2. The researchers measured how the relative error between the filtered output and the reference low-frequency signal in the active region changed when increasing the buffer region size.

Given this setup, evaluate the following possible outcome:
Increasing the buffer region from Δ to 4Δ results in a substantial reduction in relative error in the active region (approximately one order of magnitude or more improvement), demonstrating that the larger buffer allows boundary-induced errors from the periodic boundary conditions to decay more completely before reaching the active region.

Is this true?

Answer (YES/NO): NO